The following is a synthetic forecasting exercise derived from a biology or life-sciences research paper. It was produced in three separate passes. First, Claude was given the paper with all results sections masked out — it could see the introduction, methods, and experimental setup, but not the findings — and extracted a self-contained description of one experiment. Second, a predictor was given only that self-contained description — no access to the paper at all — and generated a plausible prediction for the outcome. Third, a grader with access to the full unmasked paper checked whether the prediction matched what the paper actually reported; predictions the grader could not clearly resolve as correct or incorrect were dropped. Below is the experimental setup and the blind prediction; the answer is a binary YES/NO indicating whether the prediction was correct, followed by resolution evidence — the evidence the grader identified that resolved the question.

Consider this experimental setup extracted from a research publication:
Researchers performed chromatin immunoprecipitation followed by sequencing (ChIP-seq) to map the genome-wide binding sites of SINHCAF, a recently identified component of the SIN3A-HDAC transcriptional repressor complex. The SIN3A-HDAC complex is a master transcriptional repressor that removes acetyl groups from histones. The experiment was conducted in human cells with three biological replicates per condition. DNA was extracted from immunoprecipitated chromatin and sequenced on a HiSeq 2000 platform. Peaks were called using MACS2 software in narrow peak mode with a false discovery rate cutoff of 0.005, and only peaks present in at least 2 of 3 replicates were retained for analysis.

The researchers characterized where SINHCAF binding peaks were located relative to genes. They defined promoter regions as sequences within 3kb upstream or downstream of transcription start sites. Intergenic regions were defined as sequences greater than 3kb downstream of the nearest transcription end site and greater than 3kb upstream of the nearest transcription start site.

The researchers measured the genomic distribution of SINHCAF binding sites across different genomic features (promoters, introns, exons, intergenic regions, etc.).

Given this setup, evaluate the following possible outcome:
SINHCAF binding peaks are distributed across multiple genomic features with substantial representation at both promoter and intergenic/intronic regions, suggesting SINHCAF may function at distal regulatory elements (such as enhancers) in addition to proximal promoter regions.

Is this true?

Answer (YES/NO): NO